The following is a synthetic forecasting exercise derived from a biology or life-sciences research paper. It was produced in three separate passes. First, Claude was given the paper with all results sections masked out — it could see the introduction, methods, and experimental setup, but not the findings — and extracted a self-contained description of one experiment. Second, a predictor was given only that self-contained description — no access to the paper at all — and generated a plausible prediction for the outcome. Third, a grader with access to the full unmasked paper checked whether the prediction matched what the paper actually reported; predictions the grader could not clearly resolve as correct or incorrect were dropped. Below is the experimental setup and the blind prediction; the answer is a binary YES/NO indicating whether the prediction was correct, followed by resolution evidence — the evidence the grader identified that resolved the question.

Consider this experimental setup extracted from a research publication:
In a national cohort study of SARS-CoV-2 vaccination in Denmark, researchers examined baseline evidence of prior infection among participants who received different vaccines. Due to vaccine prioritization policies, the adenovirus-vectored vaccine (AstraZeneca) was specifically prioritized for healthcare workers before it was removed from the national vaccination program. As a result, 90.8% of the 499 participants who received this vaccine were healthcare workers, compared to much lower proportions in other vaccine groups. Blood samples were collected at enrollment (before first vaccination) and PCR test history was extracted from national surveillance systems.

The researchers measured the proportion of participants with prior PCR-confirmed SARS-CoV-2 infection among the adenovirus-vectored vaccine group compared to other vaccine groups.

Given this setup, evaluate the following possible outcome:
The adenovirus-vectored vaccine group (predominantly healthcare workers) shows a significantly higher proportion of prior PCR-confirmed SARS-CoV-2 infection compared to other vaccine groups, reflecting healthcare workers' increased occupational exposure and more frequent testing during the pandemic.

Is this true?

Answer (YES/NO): YES